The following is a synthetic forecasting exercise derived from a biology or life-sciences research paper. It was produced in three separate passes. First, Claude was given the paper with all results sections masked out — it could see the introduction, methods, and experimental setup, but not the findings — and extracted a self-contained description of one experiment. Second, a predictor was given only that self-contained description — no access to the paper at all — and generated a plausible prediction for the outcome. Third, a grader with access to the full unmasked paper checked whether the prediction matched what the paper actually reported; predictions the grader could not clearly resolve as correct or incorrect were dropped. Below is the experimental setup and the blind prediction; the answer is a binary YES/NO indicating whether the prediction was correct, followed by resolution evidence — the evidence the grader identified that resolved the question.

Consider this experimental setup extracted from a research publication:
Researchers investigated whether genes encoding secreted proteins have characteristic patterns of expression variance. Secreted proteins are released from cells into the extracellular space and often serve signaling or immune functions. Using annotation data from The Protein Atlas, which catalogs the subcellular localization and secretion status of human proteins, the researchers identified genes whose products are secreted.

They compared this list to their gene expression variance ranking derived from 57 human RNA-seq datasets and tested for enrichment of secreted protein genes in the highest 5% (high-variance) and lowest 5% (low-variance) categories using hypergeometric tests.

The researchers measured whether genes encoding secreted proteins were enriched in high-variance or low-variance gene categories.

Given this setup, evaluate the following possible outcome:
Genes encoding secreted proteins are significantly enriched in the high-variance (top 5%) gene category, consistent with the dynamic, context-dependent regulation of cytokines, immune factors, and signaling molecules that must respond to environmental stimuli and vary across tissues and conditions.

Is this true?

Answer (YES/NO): YES